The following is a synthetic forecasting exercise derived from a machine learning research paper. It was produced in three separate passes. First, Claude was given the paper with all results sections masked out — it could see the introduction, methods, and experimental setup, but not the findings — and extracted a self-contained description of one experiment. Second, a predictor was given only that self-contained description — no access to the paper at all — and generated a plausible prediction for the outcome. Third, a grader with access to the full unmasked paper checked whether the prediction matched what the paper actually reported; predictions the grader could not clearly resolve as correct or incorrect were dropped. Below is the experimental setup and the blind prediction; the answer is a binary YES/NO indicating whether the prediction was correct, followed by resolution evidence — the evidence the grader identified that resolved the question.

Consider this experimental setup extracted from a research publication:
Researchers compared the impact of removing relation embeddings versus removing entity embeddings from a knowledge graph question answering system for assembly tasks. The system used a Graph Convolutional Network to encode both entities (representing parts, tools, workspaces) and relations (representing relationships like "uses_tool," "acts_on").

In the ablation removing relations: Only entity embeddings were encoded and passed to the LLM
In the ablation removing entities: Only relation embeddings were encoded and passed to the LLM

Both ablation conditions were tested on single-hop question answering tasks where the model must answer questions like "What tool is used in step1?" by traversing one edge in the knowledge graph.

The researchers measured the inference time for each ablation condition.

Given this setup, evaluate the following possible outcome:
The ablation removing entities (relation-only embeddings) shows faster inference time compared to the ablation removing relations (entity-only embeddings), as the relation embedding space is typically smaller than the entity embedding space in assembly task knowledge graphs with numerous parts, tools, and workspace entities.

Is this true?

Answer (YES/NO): NO